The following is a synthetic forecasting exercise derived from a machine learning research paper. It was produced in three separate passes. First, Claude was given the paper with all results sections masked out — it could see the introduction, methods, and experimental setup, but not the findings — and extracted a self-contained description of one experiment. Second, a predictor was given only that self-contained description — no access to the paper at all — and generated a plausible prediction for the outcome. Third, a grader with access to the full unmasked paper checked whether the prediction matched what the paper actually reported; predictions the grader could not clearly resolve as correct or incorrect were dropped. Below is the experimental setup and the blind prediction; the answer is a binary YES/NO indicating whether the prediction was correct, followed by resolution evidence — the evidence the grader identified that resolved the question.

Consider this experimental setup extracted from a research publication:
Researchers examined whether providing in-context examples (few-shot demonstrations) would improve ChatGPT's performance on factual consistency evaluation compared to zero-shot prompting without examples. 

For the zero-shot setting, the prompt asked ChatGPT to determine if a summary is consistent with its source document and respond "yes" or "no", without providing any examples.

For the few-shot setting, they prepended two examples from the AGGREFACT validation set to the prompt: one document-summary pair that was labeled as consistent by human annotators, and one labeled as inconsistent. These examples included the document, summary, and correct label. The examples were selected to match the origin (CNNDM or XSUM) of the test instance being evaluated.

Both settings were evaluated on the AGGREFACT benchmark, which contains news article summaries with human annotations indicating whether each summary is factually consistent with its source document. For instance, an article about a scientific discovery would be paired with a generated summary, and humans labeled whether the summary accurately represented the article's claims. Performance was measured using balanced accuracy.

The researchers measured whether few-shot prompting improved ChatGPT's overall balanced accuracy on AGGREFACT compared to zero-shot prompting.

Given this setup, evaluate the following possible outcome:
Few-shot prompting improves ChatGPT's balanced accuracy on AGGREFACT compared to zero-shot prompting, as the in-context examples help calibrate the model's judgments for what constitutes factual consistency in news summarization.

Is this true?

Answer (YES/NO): YES